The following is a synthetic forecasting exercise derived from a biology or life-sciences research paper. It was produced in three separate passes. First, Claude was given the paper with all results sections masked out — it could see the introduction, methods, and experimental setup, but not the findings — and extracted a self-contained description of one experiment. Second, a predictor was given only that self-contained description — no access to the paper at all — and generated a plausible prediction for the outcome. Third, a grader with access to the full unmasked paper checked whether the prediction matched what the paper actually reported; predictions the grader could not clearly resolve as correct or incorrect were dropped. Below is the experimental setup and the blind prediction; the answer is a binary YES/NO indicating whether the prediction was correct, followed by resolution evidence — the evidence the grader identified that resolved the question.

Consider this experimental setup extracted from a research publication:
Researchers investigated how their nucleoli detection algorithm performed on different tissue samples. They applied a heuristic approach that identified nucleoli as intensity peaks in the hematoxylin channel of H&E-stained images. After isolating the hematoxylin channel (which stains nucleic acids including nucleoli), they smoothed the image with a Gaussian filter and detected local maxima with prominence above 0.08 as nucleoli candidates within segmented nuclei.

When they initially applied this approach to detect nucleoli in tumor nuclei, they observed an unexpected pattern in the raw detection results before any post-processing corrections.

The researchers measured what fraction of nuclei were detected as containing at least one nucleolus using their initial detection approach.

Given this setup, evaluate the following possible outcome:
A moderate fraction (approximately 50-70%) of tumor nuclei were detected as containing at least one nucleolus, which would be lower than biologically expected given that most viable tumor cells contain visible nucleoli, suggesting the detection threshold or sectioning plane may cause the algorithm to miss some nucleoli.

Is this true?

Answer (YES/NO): NO